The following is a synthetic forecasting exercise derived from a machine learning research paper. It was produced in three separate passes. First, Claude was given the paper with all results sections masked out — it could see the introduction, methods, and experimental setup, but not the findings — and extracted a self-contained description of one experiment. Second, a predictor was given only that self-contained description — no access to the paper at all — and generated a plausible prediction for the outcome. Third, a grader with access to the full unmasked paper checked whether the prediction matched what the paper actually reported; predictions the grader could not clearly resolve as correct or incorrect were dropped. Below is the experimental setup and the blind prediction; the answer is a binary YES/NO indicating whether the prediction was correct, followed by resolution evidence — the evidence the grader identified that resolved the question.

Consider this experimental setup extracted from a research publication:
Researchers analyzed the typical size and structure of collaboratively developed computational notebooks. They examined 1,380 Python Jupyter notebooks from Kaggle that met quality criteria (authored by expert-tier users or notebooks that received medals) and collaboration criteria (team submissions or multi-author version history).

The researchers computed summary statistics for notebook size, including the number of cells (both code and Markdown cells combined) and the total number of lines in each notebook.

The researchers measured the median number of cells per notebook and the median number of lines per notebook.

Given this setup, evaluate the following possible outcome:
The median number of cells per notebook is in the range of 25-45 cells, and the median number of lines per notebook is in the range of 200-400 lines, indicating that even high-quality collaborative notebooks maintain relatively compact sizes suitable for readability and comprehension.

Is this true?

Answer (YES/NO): YES